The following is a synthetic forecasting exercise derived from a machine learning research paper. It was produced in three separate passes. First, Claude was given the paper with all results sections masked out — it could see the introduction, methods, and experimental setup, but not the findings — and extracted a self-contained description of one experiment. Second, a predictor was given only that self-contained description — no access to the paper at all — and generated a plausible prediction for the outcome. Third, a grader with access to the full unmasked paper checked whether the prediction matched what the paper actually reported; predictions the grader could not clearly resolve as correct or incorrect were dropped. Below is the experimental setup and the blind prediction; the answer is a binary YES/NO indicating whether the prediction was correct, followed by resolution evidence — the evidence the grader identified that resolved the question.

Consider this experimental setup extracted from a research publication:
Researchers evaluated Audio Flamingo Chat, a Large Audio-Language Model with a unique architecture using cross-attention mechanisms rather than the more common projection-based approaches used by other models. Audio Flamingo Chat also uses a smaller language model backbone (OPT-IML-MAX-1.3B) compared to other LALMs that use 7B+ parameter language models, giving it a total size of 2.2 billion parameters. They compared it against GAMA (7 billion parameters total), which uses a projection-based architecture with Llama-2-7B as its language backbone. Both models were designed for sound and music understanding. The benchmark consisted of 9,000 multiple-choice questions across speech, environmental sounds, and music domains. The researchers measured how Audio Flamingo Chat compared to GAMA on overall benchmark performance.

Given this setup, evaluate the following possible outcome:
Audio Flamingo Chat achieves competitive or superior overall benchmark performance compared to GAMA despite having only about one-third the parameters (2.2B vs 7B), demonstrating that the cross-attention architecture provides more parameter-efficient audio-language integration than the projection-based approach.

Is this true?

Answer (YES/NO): NO